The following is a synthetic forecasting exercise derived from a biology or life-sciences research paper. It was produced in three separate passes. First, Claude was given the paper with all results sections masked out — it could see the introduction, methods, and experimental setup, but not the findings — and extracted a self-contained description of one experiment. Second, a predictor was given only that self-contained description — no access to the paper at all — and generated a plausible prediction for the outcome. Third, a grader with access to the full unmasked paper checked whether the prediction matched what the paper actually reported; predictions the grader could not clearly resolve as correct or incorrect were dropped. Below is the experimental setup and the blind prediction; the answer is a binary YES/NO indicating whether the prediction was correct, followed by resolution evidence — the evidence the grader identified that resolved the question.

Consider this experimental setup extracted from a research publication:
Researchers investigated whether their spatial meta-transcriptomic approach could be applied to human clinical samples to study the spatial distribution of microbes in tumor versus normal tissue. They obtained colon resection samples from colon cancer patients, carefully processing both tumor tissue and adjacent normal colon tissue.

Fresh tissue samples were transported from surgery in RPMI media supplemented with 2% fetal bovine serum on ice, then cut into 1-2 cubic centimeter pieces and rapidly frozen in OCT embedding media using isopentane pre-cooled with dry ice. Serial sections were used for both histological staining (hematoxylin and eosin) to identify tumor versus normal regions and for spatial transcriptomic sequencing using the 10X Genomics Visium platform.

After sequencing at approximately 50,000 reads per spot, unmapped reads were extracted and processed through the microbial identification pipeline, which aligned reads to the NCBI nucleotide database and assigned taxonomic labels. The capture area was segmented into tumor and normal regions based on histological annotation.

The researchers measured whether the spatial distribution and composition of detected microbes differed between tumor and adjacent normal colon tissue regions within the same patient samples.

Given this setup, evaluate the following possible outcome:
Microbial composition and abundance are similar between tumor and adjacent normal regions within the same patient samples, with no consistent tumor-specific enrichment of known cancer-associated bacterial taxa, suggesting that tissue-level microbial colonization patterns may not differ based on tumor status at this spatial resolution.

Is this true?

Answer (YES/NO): NO